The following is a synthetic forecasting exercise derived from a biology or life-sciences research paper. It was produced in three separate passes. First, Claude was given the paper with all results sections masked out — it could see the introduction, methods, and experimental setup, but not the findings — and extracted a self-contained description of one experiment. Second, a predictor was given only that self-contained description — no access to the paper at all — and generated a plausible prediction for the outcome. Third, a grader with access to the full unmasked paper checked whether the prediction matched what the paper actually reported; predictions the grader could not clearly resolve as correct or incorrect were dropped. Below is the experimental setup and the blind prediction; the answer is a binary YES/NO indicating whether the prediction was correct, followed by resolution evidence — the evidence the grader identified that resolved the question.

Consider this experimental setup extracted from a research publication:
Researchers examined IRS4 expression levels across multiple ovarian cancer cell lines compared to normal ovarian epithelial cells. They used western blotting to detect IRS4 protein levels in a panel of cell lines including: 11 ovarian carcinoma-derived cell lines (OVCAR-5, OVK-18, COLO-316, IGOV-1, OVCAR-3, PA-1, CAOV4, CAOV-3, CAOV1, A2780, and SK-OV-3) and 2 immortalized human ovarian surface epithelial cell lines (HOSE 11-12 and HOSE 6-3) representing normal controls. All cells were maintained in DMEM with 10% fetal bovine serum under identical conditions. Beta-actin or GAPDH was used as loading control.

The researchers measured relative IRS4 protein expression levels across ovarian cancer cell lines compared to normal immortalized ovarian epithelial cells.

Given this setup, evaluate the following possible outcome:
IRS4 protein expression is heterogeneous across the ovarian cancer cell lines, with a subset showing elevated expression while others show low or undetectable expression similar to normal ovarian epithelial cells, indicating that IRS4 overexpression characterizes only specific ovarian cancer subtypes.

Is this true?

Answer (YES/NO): YES